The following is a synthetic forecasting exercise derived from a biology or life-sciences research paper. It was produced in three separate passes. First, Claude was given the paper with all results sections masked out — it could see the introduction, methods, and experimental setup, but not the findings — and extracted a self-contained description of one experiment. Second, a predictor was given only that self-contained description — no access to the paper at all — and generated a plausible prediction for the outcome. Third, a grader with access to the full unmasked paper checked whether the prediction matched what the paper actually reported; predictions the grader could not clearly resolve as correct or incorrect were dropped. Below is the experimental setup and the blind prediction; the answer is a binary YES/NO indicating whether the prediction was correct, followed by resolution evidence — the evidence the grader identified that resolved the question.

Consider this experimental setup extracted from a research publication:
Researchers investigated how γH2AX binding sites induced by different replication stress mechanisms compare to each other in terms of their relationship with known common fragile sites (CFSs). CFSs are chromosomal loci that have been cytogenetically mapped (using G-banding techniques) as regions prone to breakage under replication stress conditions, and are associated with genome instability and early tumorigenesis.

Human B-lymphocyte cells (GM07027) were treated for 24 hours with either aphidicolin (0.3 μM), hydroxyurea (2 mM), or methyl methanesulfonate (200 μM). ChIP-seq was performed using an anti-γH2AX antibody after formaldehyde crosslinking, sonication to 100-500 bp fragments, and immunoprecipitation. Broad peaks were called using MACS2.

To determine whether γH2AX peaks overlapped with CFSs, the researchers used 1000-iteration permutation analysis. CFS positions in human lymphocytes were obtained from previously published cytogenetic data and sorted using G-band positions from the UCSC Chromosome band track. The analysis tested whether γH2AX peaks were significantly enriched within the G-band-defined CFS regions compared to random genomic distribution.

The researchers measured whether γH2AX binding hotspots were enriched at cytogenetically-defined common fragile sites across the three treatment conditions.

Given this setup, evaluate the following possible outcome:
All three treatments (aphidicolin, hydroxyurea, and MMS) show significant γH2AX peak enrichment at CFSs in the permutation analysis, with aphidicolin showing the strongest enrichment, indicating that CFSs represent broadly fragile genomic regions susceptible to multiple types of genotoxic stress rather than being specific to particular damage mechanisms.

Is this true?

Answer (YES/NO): NO